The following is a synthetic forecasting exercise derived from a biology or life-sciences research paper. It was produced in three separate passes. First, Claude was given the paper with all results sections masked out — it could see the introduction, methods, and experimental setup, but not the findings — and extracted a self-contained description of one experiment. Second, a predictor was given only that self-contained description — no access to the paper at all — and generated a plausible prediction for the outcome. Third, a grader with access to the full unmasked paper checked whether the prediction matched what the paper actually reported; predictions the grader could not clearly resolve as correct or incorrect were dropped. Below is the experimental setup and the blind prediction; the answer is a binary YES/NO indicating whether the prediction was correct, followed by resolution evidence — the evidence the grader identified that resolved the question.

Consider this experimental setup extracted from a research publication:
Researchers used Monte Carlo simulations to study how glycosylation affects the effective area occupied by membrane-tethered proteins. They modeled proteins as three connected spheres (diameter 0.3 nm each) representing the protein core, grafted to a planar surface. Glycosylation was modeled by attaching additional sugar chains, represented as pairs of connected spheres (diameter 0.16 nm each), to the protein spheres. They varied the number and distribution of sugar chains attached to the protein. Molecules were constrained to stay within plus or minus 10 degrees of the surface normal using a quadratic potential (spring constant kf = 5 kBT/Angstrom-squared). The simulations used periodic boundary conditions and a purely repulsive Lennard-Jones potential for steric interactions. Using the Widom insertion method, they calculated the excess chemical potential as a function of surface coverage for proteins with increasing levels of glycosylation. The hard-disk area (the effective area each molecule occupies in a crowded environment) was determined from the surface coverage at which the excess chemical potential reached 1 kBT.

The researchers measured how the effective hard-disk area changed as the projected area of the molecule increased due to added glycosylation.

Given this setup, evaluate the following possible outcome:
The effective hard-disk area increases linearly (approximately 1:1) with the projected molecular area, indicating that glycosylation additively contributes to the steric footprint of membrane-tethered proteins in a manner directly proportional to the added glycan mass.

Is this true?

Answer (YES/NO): NO